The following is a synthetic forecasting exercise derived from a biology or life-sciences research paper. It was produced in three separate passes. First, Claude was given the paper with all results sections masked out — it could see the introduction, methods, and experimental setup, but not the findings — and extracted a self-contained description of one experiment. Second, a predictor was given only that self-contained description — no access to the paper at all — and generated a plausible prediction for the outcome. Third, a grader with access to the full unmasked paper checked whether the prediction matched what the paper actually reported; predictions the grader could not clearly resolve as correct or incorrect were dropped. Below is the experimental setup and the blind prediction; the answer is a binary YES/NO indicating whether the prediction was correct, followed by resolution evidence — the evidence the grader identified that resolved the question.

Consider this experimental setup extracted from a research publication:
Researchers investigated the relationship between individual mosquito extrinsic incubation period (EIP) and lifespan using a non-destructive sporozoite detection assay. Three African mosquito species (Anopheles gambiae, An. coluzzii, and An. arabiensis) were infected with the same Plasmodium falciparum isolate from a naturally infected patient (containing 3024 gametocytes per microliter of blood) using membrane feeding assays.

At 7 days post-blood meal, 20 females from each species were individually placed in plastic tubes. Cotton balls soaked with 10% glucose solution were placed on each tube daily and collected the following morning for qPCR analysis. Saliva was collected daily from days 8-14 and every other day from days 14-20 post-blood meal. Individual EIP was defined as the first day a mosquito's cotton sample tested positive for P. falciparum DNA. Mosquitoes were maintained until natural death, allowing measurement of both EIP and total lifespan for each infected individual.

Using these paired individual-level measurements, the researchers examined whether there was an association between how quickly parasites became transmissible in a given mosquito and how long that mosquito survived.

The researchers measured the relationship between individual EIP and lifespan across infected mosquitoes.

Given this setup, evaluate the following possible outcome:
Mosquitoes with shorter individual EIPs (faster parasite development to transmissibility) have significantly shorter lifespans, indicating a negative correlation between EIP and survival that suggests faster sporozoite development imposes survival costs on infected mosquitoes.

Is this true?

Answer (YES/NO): NO